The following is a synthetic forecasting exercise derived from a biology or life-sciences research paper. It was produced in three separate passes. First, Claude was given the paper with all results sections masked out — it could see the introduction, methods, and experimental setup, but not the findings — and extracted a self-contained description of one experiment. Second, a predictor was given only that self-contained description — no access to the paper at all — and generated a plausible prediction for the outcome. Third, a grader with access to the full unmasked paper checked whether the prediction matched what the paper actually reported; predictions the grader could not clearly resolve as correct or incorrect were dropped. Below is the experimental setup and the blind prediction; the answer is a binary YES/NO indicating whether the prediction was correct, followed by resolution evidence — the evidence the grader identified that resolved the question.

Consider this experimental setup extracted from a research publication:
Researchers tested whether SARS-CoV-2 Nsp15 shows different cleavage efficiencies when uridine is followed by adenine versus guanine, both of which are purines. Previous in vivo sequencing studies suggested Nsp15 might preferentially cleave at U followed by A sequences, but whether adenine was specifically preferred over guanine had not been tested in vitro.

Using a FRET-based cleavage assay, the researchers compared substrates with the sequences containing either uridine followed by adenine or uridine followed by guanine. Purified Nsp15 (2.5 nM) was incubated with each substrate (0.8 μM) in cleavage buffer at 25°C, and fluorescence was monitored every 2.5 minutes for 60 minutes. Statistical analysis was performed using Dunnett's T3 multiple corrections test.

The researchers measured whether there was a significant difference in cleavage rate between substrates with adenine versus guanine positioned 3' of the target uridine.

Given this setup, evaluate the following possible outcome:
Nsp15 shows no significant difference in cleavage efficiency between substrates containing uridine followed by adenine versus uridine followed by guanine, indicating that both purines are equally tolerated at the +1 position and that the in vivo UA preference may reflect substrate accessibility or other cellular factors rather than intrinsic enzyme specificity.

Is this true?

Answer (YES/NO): YES